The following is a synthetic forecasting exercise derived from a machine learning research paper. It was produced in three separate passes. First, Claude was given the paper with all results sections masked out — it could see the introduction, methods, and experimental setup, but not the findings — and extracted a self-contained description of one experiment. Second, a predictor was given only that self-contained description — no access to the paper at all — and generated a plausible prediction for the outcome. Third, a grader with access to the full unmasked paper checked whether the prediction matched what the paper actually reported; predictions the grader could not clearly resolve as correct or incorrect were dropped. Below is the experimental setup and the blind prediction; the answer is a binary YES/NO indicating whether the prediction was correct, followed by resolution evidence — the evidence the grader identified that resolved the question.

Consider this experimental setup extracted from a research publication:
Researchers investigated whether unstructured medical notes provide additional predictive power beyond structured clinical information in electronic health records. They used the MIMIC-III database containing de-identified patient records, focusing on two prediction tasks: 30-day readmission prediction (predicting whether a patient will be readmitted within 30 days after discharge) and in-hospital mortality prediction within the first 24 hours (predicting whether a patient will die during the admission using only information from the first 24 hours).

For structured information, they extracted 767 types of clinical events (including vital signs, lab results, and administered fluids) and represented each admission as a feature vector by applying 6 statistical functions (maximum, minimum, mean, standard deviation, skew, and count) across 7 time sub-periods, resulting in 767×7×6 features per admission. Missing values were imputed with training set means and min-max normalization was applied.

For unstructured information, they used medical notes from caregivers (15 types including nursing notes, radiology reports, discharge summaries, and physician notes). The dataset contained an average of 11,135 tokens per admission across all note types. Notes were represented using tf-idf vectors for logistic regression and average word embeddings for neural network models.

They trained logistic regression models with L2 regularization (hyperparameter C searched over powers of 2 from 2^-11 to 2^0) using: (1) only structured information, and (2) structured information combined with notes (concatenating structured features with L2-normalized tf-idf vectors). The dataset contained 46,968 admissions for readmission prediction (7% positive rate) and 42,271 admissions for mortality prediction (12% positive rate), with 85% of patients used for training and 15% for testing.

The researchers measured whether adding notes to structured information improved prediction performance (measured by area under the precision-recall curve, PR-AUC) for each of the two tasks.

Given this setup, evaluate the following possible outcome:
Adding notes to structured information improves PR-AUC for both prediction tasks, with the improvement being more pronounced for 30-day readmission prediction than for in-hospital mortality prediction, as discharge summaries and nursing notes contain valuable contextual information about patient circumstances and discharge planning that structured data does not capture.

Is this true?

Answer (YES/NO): NO